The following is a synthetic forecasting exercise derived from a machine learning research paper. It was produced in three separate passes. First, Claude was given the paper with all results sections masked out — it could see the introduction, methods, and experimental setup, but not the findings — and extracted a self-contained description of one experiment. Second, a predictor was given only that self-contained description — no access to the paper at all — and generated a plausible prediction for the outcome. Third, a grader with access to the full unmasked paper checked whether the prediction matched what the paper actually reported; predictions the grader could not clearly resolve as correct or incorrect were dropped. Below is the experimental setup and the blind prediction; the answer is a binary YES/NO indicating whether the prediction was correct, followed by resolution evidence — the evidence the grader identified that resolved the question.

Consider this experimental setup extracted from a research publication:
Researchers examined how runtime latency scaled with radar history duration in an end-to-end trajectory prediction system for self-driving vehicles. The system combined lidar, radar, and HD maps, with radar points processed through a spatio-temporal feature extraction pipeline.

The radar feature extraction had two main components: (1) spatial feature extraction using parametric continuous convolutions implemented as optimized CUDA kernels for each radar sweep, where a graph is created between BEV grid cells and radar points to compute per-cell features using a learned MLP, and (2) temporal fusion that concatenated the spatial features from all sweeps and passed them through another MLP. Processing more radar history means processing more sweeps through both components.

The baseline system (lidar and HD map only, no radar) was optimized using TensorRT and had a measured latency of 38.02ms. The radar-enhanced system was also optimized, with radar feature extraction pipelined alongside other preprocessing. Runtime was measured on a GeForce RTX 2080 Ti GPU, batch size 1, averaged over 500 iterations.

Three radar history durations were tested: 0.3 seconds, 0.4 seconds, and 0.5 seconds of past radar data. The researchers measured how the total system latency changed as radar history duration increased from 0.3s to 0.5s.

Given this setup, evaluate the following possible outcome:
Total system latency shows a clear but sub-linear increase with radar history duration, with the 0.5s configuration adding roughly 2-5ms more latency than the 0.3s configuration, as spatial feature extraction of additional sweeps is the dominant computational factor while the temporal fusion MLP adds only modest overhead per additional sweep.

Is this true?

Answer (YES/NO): YES